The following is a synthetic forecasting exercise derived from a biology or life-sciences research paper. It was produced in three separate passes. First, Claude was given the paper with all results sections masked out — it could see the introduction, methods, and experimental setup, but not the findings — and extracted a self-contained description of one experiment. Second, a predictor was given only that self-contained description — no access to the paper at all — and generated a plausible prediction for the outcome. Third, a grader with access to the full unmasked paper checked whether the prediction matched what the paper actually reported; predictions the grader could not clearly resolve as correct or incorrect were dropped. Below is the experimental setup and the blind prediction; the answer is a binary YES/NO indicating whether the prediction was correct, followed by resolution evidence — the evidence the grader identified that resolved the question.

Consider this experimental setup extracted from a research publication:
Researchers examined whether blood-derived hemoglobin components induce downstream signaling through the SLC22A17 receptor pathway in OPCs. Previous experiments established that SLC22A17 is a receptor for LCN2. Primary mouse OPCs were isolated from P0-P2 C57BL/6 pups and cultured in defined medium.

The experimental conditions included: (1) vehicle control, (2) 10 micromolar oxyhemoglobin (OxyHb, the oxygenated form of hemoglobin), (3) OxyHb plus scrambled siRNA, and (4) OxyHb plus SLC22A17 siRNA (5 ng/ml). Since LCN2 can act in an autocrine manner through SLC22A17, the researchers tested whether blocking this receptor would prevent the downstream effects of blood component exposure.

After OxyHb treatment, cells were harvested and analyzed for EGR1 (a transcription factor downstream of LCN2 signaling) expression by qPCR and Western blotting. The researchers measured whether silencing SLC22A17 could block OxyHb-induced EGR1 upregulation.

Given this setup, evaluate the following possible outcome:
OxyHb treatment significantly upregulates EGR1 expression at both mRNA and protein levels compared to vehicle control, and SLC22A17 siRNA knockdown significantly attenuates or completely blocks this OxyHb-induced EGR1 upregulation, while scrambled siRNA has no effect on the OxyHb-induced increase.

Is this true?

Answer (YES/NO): NO